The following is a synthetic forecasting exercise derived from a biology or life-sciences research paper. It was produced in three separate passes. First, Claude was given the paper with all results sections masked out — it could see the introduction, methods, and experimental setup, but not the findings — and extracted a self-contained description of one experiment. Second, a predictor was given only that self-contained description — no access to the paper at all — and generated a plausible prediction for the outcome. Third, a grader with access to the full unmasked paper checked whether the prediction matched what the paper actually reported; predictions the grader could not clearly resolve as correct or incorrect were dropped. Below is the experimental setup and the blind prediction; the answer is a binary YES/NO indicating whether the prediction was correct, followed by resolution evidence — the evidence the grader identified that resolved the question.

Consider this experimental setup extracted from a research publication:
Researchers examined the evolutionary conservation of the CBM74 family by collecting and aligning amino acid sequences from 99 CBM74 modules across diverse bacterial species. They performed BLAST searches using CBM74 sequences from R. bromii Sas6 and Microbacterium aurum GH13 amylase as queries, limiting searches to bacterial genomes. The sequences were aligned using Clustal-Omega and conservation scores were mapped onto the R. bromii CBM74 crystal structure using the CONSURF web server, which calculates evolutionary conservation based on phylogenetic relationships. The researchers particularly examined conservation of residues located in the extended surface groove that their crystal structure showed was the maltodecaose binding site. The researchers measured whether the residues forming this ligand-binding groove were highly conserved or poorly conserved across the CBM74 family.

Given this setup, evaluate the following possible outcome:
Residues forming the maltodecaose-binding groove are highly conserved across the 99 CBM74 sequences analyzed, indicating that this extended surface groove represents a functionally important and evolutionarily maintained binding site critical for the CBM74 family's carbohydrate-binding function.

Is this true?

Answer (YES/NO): YES